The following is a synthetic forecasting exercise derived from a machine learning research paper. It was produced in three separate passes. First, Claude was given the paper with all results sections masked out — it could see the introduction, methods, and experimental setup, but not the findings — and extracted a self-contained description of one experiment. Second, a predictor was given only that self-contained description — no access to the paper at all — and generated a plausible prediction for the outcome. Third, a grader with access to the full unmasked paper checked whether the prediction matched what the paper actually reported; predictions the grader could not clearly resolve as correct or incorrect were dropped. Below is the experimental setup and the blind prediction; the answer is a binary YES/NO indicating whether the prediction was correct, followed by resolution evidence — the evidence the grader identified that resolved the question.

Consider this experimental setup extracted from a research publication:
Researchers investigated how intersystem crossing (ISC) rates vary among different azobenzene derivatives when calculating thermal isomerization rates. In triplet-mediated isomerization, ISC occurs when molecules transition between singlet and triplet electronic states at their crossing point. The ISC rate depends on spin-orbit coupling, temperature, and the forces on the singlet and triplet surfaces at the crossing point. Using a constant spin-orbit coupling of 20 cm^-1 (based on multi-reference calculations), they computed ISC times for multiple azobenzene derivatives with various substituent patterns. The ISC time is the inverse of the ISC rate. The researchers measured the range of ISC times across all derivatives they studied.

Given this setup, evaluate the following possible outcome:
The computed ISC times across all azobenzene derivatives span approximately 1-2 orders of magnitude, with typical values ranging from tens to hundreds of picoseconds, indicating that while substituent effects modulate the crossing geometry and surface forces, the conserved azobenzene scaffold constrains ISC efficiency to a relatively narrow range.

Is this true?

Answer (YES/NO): NO